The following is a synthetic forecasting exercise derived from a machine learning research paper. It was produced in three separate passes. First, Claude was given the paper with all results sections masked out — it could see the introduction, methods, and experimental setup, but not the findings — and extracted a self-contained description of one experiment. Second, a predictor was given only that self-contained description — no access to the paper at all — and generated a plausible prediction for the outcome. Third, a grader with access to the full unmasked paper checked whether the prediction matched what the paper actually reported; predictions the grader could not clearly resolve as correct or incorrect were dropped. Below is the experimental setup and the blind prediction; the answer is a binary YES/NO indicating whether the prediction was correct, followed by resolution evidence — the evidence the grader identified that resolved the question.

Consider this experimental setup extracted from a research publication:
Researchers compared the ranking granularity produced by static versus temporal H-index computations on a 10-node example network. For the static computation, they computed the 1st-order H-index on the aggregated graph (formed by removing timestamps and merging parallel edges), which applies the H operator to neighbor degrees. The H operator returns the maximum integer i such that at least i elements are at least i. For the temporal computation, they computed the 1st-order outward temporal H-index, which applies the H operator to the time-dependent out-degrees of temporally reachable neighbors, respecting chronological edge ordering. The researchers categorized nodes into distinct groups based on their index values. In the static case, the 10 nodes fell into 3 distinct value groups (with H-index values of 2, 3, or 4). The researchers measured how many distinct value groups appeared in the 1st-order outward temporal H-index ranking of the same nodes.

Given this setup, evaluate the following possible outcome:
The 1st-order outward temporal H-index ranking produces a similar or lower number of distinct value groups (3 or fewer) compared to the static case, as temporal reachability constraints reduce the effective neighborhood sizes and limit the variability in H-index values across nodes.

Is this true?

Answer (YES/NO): NO